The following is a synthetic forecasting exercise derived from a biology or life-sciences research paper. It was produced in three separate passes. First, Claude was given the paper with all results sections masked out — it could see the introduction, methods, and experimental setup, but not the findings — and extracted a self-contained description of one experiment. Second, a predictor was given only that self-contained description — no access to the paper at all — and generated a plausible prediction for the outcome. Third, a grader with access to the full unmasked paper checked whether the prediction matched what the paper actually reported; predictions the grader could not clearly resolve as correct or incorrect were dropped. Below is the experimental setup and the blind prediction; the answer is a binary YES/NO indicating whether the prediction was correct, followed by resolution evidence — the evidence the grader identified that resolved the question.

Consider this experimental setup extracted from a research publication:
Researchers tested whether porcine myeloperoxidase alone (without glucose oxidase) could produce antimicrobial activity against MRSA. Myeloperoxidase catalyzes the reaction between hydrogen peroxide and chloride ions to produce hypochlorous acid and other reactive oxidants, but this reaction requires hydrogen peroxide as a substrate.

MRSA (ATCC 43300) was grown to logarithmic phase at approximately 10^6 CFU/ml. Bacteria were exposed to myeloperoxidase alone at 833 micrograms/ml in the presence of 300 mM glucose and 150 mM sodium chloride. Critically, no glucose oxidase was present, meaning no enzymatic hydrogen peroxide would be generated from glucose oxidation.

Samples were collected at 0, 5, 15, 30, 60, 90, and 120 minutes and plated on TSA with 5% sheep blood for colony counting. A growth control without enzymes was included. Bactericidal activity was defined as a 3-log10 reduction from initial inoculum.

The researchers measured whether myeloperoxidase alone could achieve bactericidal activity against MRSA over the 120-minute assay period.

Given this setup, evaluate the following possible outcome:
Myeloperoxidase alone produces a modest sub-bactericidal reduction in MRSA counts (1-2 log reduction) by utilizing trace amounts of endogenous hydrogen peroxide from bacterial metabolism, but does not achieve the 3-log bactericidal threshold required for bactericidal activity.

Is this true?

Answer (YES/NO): NO